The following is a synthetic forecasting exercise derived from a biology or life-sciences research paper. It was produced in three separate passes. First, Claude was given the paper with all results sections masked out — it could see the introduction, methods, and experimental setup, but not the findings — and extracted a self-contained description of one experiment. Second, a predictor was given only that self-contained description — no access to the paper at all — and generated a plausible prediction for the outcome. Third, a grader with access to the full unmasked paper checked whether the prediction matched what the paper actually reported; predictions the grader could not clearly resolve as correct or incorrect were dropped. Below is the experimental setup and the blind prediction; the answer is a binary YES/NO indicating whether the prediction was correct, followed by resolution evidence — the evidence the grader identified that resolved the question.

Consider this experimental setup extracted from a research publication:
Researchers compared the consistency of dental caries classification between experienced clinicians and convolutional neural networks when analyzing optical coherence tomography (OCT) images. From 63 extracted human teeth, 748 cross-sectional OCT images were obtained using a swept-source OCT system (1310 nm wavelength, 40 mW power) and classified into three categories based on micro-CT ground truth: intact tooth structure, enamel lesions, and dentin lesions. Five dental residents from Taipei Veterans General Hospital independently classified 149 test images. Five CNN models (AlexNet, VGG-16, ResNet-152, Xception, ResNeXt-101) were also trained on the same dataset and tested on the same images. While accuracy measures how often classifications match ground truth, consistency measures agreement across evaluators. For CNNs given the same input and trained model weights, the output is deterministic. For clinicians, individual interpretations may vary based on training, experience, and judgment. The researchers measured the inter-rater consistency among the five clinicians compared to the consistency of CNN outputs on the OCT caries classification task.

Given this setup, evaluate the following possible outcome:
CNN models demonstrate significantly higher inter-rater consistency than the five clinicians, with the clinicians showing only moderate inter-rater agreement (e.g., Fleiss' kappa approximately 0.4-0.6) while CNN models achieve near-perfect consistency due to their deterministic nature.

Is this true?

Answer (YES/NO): NO